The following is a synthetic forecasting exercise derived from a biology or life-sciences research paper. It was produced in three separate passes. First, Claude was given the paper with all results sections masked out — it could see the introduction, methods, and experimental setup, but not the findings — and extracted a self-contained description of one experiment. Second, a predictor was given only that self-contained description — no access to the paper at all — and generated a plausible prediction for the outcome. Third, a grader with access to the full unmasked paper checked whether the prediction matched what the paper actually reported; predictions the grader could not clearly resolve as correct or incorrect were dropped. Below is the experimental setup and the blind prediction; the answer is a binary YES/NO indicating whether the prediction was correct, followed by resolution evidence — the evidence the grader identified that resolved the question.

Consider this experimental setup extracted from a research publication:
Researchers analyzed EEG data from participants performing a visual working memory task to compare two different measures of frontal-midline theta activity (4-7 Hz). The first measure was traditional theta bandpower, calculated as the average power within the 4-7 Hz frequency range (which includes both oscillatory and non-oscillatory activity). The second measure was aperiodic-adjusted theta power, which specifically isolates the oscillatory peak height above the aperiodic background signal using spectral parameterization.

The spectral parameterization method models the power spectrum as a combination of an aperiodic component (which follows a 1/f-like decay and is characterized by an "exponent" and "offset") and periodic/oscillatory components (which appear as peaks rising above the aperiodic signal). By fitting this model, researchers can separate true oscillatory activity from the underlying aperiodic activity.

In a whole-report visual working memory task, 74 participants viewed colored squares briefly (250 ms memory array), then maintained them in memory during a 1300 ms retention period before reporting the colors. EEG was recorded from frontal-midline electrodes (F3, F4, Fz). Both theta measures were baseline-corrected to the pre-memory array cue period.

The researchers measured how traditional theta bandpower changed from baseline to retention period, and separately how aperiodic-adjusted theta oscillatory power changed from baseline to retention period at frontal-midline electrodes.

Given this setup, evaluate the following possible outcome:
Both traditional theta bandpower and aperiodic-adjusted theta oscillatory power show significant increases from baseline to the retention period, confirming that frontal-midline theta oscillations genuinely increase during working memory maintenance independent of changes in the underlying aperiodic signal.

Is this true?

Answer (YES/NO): NO